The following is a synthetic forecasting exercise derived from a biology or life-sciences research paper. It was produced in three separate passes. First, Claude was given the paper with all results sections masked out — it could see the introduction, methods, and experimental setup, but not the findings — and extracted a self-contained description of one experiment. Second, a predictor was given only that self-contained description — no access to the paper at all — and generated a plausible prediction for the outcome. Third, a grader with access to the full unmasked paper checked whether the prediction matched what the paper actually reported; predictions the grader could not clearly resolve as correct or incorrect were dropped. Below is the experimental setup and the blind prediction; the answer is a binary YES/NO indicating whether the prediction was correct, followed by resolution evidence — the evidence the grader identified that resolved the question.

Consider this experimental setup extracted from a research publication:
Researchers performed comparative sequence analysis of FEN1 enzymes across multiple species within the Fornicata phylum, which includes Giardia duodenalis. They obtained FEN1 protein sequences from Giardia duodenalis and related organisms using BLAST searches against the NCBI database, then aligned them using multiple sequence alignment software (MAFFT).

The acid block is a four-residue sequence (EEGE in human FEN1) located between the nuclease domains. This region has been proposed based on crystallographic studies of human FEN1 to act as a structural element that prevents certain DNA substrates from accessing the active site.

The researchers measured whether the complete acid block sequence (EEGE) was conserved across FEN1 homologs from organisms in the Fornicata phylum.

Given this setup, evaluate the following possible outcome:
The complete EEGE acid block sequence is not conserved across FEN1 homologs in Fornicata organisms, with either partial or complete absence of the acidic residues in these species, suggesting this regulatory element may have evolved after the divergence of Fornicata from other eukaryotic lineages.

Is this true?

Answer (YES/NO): YES